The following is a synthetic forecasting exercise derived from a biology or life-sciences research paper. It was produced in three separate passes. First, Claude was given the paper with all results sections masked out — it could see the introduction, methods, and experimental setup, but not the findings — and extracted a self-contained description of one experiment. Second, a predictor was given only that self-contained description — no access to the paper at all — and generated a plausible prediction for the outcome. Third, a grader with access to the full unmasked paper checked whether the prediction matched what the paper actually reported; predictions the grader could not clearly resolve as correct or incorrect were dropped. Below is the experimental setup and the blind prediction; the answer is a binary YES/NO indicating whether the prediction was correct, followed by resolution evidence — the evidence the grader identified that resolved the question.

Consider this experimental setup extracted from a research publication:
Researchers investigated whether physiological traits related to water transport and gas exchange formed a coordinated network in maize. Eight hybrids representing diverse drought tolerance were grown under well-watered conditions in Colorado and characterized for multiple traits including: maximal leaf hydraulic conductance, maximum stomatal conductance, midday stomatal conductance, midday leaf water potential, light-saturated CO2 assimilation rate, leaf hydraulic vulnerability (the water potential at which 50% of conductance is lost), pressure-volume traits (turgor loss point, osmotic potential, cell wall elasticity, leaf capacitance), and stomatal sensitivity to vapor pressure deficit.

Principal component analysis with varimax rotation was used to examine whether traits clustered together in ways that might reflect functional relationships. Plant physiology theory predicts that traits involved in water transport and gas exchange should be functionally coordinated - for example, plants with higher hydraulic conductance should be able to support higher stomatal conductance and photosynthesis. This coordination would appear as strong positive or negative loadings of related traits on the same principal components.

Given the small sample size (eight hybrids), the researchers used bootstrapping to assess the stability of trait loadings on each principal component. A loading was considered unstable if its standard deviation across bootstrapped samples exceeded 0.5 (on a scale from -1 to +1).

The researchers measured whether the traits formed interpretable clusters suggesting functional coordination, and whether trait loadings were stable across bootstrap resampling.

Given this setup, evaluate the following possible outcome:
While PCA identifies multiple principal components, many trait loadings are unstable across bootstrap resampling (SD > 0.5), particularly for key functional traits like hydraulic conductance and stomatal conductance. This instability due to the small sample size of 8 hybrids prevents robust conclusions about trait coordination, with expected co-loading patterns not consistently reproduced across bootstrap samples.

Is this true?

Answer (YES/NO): NO